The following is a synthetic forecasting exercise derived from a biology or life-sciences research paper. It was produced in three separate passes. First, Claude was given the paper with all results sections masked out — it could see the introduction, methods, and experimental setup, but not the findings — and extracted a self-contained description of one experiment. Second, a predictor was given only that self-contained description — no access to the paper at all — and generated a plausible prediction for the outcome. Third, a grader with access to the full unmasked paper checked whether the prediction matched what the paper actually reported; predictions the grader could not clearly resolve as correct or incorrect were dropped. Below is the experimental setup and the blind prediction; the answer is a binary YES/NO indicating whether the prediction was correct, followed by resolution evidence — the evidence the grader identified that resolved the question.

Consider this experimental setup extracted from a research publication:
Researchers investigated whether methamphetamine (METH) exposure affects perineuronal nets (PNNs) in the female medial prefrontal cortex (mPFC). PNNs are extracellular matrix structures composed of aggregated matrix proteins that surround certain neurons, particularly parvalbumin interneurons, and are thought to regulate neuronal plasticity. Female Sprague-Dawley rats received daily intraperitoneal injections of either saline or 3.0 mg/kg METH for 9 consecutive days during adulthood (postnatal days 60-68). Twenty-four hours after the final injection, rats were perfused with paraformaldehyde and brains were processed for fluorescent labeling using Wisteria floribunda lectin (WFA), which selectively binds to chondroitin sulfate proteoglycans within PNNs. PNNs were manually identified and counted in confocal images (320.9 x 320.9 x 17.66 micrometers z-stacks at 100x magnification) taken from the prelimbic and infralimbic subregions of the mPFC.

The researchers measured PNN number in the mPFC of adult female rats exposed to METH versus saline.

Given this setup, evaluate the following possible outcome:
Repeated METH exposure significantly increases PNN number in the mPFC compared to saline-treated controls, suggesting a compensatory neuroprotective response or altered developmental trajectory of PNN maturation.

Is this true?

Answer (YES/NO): YES